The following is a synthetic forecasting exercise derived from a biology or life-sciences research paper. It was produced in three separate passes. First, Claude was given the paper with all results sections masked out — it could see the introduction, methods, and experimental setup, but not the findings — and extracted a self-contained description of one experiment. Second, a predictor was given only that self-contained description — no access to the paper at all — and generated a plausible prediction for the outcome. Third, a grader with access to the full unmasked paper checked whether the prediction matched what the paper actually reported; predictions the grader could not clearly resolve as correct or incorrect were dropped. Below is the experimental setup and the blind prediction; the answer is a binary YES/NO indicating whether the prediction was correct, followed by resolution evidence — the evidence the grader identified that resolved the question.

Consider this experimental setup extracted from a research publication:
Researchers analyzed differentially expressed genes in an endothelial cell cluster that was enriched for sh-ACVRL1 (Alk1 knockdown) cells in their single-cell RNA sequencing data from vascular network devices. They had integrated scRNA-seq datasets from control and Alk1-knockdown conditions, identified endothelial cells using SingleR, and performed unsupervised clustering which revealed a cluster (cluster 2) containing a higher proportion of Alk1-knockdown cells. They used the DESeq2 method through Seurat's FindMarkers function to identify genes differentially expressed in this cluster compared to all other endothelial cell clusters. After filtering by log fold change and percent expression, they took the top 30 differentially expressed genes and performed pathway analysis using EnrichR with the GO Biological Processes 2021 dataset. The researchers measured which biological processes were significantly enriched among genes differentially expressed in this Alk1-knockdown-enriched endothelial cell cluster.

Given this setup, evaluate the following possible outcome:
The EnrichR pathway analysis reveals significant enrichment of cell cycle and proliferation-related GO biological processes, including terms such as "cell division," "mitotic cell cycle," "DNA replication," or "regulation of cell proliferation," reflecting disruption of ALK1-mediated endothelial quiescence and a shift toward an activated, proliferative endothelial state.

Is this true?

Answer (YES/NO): NO